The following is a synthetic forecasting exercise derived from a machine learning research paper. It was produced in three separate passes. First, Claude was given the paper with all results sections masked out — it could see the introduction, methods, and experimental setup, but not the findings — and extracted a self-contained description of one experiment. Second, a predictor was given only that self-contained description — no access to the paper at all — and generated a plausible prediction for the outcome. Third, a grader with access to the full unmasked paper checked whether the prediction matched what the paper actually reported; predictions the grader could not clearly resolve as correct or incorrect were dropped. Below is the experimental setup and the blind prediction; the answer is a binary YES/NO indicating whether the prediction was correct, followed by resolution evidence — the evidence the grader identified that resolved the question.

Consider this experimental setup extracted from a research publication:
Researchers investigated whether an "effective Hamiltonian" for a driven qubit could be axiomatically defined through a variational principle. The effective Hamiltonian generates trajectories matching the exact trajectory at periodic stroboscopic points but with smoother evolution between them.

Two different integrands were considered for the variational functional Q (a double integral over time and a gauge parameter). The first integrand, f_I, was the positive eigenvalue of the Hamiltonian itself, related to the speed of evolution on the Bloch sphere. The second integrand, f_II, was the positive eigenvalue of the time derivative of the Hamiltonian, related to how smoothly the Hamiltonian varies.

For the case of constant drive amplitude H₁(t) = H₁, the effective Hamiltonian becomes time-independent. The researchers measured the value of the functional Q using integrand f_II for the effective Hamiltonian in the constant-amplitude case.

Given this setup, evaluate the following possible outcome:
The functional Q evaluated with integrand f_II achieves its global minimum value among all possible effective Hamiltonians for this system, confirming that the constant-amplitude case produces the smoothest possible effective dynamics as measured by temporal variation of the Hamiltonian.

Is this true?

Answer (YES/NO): NO